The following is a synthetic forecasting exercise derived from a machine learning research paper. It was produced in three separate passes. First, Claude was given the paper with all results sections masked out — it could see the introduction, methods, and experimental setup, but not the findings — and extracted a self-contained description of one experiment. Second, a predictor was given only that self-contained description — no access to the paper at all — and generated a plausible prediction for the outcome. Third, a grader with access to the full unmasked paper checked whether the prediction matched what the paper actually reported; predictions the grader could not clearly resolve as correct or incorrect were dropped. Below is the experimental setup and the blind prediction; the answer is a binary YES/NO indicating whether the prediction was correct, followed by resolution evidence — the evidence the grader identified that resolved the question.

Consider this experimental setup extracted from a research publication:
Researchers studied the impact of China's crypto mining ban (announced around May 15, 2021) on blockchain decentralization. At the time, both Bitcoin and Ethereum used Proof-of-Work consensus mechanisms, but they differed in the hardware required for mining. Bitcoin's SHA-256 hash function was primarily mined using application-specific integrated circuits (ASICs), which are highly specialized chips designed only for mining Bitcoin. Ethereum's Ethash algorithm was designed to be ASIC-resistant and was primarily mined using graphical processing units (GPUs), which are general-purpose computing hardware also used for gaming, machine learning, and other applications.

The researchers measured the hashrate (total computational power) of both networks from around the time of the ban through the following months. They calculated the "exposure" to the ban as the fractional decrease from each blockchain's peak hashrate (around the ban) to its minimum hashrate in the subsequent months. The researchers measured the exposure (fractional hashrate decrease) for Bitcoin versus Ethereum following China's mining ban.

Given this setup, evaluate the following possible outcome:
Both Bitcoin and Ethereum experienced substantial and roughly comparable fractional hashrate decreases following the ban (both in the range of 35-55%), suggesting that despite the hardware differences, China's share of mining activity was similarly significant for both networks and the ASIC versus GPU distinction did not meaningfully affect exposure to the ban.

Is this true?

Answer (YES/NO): NO